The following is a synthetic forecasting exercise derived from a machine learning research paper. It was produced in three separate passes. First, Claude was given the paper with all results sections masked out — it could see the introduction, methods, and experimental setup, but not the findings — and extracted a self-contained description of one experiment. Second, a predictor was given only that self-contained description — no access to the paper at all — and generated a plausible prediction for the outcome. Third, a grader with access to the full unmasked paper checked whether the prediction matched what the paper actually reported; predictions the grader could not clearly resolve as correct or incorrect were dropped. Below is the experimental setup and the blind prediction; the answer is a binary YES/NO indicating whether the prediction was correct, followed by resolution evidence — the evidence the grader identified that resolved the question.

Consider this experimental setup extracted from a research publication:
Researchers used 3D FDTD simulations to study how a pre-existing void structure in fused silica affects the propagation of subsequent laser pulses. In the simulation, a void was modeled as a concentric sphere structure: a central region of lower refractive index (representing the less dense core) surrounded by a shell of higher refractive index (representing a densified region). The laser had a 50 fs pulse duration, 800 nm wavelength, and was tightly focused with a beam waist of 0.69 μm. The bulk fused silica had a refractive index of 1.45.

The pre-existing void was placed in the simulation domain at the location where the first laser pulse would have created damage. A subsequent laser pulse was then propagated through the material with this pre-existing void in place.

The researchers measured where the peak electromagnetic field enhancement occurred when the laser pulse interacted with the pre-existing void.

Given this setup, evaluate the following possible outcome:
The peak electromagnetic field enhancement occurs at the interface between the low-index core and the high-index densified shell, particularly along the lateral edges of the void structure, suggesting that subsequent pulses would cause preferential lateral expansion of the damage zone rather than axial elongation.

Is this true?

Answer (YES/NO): NO